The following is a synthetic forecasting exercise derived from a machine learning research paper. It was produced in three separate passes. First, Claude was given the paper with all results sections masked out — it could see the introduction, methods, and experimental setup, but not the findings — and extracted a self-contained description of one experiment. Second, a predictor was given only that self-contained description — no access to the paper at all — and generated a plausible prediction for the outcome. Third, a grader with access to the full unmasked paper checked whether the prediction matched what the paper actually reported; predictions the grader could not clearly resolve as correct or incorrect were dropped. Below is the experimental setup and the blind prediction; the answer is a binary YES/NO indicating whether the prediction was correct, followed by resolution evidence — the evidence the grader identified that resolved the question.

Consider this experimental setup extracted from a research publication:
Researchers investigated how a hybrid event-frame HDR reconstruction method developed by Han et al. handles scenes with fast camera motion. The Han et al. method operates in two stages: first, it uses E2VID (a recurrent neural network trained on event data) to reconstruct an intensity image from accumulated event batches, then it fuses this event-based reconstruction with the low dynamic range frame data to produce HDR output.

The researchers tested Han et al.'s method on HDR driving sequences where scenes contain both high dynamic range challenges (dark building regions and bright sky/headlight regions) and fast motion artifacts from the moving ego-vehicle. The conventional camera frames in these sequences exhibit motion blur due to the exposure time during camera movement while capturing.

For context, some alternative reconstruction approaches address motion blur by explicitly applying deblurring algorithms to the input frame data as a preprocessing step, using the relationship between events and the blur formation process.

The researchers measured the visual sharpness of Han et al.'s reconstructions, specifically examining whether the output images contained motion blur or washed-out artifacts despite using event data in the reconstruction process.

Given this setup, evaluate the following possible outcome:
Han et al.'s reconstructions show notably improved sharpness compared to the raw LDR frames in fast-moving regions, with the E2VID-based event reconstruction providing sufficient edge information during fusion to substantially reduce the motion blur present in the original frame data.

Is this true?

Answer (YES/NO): NO